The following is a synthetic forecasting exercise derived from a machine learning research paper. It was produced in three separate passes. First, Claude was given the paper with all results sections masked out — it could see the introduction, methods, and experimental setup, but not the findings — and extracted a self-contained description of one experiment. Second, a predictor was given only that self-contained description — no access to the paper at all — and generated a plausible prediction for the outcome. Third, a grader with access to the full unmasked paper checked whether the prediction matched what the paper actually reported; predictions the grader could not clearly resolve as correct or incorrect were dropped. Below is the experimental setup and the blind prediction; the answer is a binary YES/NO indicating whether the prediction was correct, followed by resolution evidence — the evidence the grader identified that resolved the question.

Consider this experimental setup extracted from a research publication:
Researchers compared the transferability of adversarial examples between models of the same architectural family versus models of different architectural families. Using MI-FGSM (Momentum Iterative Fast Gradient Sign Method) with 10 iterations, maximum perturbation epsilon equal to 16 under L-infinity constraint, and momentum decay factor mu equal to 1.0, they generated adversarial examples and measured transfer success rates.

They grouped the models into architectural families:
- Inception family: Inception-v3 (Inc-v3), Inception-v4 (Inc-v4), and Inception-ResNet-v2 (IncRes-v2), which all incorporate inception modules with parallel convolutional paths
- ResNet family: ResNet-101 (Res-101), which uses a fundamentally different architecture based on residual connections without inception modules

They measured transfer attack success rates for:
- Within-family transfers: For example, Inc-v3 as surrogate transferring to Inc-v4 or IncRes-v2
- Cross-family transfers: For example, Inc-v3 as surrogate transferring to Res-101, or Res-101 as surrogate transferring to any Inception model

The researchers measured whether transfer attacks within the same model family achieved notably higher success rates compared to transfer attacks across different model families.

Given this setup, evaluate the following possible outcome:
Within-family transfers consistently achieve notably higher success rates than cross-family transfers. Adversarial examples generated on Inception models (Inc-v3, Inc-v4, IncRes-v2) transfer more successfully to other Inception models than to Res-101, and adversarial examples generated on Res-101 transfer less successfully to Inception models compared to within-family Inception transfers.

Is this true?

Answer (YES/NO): NO